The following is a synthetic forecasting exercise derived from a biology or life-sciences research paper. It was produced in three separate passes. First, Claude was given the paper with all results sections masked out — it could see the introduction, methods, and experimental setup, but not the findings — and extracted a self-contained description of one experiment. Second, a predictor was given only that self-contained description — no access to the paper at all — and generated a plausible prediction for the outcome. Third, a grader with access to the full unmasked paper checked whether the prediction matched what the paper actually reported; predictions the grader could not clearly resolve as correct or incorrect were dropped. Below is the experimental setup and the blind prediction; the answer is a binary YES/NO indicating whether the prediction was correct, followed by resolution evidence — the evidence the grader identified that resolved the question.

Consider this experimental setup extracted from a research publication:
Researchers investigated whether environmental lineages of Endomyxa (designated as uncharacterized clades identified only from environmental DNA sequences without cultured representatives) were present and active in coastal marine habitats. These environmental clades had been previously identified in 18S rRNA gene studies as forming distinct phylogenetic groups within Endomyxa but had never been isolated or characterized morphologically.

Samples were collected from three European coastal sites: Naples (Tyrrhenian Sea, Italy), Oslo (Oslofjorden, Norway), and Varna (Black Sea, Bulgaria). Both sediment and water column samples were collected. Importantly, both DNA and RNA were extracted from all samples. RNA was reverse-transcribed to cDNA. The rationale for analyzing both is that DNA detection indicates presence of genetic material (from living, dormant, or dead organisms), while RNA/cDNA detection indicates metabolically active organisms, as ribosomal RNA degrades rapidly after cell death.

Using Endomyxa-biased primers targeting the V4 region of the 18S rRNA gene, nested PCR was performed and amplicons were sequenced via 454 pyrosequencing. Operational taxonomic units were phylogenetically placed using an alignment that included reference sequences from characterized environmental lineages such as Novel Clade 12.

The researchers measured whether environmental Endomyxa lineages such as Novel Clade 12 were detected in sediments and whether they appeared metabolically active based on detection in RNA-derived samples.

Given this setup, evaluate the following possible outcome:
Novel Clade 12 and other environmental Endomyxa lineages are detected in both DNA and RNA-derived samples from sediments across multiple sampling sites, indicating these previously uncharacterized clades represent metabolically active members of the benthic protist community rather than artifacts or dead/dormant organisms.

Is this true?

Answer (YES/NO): YES